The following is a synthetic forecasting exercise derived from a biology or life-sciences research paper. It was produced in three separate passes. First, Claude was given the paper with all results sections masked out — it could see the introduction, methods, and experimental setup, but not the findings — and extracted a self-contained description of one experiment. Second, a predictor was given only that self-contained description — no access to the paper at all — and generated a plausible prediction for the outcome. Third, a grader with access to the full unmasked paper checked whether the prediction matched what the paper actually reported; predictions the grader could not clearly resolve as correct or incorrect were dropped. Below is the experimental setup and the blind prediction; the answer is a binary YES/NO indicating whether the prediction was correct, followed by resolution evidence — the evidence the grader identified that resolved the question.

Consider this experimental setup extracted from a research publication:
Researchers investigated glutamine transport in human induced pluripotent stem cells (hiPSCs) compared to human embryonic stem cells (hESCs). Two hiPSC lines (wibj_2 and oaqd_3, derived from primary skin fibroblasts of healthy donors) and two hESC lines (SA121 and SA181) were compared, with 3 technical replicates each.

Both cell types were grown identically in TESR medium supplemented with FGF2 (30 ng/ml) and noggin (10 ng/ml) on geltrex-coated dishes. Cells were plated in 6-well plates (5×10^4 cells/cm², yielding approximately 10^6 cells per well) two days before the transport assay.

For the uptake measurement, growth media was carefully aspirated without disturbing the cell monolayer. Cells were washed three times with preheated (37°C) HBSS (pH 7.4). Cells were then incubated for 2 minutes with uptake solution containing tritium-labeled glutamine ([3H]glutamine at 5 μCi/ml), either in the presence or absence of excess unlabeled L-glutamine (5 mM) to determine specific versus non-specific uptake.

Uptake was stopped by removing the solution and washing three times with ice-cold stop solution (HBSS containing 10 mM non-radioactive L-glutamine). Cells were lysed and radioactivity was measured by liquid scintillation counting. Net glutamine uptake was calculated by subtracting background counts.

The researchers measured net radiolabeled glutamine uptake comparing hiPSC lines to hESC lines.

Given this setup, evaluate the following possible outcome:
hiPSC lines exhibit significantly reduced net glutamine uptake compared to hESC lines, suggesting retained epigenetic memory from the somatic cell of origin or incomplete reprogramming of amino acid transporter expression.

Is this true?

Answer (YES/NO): NO